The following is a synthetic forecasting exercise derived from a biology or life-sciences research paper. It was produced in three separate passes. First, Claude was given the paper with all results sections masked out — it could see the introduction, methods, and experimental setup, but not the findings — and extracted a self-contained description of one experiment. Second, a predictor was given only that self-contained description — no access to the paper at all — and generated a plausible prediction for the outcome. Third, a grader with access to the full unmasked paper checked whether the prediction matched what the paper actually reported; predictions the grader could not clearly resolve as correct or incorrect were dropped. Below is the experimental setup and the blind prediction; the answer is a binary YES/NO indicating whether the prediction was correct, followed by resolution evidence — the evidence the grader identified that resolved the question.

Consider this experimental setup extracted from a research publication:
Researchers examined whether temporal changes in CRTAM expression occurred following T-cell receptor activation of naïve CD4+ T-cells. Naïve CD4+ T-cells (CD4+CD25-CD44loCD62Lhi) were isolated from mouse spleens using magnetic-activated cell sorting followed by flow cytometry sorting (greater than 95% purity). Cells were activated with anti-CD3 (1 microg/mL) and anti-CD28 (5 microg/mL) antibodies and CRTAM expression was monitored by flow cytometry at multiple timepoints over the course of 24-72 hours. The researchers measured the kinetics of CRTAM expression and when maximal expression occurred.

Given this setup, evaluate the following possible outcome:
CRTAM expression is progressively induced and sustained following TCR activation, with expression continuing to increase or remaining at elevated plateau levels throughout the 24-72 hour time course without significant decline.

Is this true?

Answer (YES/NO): NO